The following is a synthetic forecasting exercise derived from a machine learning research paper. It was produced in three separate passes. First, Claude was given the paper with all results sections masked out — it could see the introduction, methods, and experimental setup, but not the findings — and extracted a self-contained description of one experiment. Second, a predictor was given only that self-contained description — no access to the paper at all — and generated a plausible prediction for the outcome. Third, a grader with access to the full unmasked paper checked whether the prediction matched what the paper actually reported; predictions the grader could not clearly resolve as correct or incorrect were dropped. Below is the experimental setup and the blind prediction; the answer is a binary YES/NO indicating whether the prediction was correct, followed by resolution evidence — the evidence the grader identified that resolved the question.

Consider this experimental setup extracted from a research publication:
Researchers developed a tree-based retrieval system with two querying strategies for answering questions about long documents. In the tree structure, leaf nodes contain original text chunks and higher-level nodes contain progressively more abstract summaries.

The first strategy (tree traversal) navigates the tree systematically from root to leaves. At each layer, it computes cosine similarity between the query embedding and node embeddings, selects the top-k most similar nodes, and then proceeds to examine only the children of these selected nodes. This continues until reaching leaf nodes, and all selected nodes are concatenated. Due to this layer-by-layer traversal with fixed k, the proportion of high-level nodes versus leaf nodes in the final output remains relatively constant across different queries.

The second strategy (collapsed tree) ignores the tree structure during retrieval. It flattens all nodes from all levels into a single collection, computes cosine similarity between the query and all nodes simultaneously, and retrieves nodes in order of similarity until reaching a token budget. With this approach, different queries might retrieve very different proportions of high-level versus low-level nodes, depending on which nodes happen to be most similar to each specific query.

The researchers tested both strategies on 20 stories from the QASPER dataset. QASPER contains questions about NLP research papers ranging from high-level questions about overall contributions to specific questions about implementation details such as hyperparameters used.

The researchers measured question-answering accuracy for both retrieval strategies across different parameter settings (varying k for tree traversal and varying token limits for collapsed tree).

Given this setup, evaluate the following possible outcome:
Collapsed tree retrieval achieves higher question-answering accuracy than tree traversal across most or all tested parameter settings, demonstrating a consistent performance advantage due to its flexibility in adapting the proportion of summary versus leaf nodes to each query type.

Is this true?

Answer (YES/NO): YES